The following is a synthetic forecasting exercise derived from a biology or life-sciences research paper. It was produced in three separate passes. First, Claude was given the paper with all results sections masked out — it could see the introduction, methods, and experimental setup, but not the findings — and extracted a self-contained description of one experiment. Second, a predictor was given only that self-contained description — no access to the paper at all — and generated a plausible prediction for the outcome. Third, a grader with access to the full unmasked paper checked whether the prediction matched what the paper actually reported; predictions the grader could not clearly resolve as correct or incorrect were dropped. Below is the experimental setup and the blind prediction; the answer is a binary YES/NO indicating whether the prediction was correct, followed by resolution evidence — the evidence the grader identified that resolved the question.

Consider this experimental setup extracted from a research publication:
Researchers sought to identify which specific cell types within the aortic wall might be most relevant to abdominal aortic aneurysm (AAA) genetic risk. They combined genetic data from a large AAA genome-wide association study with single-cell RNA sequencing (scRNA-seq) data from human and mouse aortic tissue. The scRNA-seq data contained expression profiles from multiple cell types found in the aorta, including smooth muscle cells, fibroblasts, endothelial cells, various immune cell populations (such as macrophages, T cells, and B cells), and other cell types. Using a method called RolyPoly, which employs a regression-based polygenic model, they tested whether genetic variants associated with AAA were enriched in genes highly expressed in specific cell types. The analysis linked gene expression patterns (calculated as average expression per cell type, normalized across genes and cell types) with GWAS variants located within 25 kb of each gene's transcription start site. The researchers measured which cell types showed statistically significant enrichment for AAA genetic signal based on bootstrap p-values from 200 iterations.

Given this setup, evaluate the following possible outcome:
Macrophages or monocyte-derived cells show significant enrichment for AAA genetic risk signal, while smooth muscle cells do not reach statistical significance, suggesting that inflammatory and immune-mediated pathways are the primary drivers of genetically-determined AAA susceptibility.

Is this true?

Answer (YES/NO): NO